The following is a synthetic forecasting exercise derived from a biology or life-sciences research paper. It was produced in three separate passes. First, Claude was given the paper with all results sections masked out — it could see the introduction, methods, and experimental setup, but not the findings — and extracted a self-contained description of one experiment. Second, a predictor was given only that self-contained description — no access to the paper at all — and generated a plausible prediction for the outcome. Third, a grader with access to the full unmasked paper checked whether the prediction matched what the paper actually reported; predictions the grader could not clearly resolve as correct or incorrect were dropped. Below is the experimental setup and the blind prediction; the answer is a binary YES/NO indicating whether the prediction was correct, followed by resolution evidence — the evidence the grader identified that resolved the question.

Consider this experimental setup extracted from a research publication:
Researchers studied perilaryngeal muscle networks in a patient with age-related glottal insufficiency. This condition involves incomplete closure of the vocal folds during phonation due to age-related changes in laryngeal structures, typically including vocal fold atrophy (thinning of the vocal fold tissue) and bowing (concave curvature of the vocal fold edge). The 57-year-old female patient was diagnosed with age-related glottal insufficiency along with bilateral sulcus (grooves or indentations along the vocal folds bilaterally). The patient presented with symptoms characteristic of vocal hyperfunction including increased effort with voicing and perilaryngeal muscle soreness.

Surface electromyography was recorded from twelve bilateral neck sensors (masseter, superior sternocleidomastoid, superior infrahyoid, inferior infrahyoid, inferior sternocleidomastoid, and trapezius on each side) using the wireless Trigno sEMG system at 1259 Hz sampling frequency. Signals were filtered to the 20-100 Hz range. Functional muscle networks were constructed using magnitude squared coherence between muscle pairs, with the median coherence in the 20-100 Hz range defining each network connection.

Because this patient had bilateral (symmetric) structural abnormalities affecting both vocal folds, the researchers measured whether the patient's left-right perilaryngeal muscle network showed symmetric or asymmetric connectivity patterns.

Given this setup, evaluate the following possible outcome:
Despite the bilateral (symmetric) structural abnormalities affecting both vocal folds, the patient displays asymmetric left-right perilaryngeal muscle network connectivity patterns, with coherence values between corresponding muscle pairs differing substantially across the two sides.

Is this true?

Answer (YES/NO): YES